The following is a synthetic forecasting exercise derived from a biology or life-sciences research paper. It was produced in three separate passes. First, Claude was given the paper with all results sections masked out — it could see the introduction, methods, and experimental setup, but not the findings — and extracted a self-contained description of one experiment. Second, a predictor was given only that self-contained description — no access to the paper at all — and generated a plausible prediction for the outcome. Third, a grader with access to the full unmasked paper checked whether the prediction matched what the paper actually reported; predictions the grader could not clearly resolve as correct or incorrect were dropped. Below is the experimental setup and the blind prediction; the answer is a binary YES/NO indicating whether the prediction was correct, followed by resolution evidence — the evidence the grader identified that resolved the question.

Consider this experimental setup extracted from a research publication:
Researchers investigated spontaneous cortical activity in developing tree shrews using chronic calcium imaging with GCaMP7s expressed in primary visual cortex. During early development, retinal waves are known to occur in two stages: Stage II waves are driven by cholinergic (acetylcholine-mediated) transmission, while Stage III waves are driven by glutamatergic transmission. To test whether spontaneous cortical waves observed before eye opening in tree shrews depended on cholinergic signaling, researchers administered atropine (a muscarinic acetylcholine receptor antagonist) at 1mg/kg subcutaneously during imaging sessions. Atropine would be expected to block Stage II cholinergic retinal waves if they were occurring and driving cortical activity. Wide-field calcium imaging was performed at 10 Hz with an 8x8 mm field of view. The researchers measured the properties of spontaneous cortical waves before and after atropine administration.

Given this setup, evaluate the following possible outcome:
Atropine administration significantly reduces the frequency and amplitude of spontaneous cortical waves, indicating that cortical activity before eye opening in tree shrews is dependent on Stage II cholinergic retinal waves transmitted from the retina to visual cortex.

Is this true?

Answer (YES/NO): NO